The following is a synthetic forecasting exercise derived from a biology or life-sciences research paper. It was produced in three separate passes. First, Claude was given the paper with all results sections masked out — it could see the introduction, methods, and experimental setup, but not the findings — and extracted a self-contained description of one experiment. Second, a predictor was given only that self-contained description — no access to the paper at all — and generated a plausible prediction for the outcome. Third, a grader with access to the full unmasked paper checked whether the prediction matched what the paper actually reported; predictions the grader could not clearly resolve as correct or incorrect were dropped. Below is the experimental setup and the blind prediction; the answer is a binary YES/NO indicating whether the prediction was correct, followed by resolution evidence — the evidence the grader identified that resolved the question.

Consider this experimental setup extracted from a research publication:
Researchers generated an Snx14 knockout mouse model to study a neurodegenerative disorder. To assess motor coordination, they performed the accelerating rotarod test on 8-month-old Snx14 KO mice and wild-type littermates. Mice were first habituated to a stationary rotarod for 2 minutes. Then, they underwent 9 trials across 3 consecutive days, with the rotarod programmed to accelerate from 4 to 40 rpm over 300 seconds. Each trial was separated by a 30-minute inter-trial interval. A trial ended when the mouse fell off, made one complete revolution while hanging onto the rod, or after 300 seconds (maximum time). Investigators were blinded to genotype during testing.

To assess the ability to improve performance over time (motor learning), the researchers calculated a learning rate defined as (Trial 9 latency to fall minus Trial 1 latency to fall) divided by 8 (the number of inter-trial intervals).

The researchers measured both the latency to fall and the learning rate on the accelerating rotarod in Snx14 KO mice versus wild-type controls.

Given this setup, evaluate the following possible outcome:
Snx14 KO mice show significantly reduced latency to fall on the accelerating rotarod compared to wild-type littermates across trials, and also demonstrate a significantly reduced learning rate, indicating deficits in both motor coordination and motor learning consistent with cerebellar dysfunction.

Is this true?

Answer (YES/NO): NO